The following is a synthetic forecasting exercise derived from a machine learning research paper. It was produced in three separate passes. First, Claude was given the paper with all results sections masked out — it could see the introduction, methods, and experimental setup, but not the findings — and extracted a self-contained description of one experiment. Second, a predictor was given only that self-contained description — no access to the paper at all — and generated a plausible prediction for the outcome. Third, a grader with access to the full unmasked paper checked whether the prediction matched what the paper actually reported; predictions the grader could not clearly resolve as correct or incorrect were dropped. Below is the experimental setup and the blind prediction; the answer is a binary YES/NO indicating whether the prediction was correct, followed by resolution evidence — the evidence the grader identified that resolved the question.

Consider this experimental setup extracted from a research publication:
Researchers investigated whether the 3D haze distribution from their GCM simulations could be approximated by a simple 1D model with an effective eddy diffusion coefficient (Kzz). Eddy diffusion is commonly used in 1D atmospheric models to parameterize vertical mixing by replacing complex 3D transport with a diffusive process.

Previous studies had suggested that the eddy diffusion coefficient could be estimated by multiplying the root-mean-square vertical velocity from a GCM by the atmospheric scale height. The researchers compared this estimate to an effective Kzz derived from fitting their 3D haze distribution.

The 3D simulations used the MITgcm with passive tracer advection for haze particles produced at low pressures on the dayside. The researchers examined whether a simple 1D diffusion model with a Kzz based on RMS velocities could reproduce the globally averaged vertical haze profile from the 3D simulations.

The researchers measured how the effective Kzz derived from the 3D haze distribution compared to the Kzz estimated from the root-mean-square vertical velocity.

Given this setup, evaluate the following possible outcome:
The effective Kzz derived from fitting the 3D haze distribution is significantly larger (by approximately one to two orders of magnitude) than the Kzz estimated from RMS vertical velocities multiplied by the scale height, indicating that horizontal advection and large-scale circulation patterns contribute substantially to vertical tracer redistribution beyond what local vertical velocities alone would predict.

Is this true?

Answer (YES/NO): NO